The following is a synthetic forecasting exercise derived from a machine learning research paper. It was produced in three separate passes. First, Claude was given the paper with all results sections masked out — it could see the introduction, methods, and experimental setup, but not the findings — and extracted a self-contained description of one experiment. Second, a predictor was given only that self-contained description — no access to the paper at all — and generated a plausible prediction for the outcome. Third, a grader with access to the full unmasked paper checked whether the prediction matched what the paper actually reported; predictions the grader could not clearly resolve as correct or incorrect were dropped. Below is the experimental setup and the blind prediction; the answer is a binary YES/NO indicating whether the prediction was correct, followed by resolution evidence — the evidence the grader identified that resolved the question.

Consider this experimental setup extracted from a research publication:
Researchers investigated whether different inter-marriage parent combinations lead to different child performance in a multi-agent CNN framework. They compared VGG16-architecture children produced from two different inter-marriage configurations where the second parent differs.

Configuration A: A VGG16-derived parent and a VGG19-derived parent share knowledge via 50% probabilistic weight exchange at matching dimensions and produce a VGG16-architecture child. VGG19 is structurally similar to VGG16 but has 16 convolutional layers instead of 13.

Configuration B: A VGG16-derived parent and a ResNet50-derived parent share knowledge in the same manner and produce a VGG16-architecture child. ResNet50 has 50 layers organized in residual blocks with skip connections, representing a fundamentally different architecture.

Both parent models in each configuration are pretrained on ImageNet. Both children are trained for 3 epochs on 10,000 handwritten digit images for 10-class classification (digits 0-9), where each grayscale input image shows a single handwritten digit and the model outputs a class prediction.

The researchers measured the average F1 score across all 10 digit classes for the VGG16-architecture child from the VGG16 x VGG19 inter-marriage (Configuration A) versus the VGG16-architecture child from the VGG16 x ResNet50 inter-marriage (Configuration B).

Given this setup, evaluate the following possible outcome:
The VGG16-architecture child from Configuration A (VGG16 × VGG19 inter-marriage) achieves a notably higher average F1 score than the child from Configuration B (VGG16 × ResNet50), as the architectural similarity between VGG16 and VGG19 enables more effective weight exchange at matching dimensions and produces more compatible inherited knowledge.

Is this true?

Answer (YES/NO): NO